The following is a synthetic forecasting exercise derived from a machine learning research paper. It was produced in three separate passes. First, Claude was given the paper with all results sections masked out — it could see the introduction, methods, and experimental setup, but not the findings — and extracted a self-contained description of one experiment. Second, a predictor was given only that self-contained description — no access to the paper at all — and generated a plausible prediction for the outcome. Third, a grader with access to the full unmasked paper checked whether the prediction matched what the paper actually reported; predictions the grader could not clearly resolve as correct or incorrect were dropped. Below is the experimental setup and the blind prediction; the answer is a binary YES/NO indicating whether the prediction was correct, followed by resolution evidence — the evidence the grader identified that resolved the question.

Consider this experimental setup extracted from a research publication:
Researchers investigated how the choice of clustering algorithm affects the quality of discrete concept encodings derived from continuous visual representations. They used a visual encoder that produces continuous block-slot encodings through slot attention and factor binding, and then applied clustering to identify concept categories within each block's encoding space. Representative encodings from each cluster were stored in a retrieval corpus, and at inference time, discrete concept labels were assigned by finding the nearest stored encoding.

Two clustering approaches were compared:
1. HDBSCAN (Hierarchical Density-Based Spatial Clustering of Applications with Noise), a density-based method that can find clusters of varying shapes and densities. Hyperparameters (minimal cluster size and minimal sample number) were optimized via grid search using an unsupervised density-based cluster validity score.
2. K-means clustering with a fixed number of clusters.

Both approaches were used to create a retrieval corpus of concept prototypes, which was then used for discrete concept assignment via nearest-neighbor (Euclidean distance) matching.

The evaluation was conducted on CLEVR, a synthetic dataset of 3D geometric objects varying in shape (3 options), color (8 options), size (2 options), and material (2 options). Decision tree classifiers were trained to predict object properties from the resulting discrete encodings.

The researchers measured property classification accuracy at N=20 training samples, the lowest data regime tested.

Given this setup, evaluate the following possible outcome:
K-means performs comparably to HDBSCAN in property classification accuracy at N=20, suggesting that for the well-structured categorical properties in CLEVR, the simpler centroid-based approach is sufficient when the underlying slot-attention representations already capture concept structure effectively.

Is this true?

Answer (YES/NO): NO